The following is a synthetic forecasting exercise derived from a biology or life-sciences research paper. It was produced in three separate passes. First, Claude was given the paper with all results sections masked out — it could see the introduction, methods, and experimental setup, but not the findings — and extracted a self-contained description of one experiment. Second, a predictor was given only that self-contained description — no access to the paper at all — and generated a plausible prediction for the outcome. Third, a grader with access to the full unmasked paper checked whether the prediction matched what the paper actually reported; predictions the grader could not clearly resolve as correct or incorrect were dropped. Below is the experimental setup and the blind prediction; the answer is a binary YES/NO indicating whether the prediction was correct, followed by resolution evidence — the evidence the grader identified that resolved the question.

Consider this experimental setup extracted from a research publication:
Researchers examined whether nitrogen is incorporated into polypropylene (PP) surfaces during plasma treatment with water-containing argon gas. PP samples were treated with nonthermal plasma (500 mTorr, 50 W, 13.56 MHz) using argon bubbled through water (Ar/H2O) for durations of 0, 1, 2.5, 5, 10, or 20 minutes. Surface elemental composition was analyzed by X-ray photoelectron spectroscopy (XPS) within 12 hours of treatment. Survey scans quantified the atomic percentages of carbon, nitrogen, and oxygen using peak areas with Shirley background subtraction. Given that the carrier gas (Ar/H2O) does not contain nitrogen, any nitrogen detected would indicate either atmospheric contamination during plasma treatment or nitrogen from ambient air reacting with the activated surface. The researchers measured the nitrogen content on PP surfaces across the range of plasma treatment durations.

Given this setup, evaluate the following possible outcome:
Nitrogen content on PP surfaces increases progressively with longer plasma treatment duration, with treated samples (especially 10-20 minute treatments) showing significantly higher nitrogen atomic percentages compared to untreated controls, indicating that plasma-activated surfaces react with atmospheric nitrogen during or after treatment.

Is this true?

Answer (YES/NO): NO